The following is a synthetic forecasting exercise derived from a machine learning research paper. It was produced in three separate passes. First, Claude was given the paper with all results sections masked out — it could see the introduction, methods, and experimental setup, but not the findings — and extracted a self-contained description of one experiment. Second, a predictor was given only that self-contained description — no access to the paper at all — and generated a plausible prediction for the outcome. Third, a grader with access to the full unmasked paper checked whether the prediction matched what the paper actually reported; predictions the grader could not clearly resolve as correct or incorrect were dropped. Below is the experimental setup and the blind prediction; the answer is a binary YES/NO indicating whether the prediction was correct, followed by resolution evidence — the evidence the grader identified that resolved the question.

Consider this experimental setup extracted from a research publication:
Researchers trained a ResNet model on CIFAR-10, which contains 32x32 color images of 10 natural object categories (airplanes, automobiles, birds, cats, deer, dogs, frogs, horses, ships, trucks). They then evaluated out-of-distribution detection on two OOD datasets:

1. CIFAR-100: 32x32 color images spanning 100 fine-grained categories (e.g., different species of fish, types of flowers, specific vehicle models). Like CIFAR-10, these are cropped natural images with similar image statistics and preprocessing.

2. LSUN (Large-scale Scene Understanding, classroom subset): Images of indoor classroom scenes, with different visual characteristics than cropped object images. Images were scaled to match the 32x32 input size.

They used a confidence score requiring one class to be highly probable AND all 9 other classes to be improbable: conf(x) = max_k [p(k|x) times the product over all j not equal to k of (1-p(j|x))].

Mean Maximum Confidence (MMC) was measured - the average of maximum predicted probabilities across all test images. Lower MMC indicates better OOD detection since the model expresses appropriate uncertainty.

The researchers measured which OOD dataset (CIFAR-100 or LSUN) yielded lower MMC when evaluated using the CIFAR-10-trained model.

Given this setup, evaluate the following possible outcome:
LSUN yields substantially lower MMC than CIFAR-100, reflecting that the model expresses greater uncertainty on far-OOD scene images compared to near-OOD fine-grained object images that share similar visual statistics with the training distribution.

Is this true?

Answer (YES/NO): YES